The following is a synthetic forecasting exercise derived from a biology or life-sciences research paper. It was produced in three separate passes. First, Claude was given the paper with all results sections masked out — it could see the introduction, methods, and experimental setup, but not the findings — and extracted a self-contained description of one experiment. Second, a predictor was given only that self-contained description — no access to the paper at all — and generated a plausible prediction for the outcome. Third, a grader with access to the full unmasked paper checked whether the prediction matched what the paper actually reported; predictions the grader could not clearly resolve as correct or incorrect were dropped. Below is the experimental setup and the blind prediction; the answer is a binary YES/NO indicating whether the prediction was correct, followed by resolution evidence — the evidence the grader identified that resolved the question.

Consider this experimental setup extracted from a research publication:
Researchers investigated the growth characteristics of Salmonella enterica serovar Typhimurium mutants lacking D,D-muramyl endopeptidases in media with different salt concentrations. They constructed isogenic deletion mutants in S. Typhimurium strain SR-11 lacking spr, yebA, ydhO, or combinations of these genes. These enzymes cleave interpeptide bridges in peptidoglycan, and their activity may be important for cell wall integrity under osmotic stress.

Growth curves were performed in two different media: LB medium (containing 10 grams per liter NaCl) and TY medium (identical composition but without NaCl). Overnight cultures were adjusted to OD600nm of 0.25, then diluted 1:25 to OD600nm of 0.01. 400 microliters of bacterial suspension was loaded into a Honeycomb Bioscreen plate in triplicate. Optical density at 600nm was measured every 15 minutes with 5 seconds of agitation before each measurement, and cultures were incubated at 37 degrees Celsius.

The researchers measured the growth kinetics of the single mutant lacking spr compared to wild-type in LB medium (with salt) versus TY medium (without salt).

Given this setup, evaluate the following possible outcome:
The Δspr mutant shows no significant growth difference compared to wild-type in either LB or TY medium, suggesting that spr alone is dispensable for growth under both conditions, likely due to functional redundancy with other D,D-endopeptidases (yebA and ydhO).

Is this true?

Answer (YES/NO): YES